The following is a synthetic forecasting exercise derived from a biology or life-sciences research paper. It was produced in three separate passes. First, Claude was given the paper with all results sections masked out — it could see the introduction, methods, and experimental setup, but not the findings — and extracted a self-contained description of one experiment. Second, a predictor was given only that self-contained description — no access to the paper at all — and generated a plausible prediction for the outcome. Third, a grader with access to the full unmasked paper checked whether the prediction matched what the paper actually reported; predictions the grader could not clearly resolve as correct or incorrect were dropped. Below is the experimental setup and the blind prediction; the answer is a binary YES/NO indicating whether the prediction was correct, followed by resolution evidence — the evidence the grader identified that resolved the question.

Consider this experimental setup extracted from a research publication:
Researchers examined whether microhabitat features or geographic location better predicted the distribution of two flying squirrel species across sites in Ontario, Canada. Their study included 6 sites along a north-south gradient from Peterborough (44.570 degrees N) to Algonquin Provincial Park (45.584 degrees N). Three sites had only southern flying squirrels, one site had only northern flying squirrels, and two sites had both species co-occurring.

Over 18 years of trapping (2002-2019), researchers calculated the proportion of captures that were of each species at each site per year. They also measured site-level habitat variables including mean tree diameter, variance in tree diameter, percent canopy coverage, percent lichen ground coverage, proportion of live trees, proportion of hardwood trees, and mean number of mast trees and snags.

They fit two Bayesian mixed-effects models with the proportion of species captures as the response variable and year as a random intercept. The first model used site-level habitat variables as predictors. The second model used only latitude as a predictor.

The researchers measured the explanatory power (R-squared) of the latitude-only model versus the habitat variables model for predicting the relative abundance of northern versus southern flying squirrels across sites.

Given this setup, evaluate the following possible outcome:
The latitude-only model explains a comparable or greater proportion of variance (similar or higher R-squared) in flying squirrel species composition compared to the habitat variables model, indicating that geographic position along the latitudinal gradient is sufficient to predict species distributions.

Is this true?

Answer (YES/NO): YES